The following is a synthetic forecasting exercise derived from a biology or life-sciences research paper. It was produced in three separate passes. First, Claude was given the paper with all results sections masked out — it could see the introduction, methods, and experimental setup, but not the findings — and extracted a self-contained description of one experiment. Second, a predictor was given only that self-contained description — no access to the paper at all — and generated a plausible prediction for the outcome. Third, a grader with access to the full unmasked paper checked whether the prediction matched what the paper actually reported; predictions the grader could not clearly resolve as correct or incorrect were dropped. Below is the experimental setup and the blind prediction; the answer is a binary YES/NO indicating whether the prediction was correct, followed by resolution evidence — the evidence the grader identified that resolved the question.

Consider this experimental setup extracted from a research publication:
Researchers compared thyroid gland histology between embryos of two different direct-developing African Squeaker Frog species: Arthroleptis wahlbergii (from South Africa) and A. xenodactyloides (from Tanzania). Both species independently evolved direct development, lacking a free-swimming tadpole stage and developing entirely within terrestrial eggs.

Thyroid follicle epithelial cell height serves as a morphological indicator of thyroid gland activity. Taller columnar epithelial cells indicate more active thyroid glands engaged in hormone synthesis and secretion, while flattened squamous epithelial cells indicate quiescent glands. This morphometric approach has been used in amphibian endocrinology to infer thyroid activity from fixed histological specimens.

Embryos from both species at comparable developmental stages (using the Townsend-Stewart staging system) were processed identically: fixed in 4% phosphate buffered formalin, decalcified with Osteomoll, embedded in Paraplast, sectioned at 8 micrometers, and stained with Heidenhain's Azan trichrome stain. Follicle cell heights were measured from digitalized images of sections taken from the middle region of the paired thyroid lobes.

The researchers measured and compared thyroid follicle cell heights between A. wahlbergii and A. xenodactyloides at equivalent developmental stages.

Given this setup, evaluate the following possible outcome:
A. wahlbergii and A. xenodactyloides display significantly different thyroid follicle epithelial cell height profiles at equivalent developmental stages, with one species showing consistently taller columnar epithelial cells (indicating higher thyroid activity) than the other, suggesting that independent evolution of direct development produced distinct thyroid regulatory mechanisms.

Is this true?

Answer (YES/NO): NO